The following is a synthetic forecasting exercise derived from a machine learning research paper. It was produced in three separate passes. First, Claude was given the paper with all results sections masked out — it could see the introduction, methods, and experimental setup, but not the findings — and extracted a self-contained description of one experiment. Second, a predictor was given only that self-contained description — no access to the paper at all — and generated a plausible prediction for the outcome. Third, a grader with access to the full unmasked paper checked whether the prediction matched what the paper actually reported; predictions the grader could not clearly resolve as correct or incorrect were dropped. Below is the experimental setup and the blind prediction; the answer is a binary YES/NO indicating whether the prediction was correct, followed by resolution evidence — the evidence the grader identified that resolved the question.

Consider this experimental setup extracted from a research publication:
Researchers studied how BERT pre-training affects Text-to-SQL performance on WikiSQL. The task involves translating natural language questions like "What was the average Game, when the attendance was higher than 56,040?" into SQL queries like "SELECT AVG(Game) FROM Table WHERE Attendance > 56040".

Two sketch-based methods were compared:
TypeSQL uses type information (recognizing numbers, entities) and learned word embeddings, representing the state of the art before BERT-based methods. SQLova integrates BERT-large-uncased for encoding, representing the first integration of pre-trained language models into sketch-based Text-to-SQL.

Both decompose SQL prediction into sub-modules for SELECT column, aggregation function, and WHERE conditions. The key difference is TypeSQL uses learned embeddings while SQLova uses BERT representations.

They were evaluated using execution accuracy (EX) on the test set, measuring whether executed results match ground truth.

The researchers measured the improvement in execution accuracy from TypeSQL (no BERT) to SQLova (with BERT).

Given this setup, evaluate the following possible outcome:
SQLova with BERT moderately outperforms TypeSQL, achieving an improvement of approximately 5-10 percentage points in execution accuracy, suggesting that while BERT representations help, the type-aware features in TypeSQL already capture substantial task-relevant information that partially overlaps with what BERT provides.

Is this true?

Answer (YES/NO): NO